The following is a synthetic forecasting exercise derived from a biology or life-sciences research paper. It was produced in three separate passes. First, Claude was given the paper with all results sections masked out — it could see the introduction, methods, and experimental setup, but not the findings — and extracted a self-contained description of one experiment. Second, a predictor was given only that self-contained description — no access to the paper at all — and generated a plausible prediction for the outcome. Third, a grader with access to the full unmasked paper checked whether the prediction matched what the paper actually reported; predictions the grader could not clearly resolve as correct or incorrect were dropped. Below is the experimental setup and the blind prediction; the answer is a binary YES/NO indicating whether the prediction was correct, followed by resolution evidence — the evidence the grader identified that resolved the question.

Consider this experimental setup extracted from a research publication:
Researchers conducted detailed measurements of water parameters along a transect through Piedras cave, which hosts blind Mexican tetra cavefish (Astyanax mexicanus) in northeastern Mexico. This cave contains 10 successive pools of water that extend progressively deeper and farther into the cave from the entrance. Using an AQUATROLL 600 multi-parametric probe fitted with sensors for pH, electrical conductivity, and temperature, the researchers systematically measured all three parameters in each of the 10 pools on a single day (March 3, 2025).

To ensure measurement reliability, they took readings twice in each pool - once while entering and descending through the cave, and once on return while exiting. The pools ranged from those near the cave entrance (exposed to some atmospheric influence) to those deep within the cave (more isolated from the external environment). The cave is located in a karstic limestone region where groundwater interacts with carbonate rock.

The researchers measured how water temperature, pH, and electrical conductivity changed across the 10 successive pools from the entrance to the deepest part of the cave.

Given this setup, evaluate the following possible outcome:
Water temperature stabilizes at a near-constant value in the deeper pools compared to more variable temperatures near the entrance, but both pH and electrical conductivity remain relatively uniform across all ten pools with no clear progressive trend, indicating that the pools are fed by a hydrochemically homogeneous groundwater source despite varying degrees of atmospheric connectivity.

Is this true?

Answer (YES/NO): NO